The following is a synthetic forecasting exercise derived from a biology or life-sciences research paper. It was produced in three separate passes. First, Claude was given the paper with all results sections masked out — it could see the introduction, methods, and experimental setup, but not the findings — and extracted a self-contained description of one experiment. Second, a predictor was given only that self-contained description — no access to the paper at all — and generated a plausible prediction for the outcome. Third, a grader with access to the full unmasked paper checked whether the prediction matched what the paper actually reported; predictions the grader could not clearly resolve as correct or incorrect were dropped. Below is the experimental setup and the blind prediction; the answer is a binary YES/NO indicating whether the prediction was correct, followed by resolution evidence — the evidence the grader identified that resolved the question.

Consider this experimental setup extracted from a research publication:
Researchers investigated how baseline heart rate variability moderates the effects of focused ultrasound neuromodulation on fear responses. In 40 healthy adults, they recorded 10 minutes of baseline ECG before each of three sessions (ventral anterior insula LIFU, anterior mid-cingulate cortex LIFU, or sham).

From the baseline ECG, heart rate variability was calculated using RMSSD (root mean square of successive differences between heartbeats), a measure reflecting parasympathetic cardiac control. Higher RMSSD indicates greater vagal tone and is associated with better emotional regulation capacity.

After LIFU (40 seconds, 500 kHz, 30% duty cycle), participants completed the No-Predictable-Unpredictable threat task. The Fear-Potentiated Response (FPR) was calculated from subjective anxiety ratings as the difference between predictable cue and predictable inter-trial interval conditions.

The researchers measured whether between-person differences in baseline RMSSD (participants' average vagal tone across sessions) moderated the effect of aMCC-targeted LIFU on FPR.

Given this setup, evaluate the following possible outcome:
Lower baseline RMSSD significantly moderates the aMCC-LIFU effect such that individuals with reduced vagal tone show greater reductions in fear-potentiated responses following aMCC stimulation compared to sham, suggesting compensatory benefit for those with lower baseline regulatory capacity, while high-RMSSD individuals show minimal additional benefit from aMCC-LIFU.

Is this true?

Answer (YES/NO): NO